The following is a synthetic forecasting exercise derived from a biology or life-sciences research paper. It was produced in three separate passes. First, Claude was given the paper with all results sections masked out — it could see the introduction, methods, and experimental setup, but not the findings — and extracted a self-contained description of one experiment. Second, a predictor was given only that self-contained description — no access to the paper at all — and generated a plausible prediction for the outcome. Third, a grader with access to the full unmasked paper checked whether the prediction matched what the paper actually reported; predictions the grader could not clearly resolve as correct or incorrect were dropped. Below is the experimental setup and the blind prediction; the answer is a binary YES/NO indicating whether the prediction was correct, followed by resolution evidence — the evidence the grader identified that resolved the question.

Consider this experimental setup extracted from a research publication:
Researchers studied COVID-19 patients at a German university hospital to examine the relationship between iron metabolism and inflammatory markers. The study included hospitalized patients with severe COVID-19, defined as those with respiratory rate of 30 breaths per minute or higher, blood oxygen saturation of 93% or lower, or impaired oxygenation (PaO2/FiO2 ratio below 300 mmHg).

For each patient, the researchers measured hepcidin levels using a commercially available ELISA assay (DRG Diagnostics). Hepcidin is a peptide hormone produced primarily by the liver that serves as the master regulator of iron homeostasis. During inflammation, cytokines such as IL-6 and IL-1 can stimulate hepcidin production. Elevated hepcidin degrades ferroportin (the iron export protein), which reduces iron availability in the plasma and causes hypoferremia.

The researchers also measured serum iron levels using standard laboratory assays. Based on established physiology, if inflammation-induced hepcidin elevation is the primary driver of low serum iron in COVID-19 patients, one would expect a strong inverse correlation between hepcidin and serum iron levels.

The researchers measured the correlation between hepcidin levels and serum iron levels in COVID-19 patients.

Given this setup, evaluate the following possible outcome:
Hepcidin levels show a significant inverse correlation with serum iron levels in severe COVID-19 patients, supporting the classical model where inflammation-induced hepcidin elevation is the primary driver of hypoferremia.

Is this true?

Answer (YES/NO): NO